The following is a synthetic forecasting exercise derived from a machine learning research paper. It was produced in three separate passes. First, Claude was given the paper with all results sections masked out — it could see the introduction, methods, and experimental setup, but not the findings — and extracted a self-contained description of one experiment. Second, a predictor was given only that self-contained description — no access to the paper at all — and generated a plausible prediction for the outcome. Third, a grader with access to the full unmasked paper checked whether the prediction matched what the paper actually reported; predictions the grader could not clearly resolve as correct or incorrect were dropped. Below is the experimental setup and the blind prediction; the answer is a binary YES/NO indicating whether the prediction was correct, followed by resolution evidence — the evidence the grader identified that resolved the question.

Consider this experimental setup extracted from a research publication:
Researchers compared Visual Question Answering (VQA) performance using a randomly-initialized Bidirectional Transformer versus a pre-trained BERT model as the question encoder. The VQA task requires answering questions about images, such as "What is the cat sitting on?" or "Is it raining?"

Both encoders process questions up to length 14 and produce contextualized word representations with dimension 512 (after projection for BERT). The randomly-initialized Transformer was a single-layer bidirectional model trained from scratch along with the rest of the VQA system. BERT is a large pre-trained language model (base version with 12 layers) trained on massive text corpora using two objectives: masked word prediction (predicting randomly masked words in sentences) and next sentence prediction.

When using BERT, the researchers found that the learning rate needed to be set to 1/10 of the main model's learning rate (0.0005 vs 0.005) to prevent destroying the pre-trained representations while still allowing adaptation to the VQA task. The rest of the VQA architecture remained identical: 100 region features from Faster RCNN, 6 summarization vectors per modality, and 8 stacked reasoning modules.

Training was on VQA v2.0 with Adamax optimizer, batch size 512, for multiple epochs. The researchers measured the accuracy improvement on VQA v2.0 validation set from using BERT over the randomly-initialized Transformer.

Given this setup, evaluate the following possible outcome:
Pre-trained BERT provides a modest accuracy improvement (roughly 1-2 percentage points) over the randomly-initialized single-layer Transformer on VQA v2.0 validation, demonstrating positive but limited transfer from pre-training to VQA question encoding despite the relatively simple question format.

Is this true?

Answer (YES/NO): YES